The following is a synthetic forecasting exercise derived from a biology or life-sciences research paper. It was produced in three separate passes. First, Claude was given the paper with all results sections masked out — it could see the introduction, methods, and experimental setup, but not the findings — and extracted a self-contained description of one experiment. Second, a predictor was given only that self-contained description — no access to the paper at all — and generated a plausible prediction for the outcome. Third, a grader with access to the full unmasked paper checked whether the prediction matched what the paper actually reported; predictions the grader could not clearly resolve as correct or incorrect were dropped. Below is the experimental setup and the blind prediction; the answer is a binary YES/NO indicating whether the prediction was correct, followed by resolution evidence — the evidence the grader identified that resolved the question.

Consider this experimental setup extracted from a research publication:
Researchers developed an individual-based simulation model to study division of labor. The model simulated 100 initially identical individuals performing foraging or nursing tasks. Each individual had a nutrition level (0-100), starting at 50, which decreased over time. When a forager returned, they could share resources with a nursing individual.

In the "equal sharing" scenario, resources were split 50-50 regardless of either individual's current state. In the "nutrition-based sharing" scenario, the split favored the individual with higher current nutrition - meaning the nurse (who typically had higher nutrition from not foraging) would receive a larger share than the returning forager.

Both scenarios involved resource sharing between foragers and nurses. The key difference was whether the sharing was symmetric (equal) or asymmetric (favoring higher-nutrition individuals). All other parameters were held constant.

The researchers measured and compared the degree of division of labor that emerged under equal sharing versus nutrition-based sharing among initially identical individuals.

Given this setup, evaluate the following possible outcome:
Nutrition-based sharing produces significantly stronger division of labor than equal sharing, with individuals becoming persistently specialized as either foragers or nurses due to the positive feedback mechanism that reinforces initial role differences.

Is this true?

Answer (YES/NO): YES